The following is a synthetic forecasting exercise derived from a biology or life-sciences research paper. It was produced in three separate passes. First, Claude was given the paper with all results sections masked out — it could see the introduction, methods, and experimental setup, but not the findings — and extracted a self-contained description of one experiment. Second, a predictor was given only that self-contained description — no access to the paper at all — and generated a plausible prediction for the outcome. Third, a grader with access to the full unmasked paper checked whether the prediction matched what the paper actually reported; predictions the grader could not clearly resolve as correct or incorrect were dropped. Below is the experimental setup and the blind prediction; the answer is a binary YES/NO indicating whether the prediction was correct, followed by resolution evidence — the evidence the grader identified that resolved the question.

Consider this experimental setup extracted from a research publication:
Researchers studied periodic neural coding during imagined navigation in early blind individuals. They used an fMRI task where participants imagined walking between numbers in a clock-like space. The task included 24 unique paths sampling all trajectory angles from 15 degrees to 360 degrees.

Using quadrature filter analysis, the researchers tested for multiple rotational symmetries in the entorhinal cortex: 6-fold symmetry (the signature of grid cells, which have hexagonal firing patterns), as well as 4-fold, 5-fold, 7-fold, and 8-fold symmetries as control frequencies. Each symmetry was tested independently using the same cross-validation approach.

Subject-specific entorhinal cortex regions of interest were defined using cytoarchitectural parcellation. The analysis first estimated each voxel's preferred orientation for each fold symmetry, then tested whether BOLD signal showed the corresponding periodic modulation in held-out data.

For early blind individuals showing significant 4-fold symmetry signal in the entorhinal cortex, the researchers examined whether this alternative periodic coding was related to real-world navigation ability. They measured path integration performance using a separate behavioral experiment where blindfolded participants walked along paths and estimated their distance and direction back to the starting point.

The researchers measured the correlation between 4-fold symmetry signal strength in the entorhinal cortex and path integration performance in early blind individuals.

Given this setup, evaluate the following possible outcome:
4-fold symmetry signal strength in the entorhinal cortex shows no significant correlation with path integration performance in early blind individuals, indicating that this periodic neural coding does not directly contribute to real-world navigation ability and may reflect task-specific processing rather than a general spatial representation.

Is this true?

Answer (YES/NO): YES